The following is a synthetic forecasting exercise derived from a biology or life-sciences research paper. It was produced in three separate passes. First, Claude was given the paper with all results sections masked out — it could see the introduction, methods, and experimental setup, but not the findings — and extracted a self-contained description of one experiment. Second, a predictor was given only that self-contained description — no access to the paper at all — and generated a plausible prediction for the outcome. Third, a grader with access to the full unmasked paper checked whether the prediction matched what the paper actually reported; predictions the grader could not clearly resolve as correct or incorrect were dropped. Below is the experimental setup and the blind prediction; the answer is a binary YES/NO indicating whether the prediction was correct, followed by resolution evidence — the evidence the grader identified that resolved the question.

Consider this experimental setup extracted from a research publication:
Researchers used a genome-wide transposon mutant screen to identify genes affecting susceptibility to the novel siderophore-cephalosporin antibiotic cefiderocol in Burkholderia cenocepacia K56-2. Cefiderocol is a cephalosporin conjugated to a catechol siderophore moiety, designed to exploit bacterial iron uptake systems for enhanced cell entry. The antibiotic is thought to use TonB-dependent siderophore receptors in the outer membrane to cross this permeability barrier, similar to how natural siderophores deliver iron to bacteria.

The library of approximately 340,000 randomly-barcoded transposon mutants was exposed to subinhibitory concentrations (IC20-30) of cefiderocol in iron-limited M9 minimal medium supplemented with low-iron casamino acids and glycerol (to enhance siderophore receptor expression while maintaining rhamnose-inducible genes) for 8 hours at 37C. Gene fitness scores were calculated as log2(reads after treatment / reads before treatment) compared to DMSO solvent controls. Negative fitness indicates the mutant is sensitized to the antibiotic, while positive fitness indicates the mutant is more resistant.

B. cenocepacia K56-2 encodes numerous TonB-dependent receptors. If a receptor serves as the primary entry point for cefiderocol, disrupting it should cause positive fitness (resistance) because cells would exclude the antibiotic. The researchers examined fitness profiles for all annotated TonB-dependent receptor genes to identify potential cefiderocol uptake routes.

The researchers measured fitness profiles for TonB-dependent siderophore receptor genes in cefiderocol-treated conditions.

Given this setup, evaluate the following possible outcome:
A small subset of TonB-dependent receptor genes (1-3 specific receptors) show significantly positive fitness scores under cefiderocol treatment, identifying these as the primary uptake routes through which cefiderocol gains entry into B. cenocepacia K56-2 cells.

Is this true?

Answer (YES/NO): YES